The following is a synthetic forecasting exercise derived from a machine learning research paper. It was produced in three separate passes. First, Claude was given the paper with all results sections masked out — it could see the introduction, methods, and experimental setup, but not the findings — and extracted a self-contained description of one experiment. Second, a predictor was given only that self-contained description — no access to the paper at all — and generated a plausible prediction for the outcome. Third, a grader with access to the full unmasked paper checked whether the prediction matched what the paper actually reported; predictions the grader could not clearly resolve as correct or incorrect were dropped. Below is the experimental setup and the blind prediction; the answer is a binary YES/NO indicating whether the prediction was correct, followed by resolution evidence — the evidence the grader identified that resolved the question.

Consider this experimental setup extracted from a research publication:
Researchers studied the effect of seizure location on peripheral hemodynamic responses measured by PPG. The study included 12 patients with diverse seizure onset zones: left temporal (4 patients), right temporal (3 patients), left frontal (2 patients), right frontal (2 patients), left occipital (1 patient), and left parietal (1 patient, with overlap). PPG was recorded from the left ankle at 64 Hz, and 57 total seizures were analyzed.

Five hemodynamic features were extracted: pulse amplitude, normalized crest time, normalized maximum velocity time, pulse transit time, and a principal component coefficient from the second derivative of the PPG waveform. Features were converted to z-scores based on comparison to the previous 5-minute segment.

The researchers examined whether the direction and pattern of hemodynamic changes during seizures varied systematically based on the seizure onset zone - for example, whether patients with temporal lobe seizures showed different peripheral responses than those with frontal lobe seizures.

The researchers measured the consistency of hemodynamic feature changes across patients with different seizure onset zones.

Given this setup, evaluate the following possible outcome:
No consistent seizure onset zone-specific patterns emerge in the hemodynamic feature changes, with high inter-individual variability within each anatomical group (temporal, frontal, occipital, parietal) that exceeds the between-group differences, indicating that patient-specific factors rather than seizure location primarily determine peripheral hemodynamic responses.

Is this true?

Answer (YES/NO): NO